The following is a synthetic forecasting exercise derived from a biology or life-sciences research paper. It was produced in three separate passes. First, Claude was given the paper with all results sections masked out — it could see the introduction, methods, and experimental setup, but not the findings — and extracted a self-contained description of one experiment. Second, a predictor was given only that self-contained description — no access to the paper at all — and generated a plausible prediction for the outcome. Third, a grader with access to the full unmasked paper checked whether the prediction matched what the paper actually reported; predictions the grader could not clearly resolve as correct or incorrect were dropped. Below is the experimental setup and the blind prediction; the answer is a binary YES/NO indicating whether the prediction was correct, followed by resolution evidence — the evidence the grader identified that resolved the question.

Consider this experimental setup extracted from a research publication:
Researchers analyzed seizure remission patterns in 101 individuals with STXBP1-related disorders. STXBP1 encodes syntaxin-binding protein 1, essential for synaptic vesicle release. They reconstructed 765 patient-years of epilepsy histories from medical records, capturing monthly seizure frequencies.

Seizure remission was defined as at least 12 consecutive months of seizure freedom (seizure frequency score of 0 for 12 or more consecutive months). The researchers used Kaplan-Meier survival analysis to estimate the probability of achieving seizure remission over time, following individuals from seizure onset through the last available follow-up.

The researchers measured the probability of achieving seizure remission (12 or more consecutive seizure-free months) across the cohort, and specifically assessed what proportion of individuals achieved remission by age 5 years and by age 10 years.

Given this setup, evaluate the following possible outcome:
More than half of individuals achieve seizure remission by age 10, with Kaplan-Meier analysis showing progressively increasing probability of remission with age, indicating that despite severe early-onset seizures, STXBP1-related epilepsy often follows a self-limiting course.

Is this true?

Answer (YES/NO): YES